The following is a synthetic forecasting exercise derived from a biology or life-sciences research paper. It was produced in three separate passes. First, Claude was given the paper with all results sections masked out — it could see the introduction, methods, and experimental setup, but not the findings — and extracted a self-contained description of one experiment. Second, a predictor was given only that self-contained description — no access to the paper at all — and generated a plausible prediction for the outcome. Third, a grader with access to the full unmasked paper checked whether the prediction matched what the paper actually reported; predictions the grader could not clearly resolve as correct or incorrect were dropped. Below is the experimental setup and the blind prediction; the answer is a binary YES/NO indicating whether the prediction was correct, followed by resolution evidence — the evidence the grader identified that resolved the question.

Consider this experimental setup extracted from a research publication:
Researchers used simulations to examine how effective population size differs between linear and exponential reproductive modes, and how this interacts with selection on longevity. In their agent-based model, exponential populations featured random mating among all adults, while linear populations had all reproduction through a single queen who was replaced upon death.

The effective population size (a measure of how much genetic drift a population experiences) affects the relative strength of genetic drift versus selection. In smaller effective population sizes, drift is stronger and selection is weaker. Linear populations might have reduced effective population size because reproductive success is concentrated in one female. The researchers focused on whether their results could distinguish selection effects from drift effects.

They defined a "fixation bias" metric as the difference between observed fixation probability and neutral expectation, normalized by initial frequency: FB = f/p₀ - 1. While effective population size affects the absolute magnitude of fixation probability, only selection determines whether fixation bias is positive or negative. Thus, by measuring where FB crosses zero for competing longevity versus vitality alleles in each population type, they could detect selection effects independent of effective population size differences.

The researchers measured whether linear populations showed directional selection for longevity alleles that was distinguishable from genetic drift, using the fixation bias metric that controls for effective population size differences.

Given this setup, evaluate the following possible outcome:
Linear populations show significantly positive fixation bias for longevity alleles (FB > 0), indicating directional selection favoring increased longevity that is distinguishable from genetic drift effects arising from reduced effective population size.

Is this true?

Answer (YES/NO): YES